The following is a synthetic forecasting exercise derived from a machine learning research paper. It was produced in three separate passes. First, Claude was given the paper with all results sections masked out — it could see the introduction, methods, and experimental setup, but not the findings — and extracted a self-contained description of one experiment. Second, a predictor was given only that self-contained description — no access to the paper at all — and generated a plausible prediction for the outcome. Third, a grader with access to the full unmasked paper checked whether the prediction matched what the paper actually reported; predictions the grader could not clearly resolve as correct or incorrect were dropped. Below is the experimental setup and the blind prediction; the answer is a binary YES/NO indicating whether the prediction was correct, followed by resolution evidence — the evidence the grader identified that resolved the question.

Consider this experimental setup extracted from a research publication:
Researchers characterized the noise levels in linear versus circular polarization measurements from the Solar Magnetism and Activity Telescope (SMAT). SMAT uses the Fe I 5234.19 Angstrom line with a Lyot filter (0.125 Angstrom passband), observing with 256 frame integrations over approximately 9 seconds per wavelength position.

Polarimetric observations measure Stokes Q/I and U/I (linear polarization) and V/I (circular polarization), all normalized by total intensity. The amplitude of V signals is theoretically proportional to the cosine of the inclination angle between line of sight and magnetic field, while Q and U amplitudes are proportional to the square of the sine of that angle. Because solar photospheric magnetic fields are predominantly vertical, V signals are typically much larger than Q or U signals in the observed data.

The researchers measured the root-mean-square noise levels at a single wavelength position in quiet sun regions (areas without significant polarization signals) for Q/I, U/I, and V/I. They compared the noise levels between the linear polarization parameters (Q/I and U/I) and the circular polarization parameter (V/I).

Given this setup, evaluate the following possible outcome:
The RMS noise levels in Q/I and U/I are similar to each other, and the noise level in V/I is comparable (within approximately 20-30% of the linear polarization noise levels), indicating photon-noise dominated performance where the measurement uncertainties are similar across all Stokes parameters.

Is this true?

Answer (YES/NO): NO